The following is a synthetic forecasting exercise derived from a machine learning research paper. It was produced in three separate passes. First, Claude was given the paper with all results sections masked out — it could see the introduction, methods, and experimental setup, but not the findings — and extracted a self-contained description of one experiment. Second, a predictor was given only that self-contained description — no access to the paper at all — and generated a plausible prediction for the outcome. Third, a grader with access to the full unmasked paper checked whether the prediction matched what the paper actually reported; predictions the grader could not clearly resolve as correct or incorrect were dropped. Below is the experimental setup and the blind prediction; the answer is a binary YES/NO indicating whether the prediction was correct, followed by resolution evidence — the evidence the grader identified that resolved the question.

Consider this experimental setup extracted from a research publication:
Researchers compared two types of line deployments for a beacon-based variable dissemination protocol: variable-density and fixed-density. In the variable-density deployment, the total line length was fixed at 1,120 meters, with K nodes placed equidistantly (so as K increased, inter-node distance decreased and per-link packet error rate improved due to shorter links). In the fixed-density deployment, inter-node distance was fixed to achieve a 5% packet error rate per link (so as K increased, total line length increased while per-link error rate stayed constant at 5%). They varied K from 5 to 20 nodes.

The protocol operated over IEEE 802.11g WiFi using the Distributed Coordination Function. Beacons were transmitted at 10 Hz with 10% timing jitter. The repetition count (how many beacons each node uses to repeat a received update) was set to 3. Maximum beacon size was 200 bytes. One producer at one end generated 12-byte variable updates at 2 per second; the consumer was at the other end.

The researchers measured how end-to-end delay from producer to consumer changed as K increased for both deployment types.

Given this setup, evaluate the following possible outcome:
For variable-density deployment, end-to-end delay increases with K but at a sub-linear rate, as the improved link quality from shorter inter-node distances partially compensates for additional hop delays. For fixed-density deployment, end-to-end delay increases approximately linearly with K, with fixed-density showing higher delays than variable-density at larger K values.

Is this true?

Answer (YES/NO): NO